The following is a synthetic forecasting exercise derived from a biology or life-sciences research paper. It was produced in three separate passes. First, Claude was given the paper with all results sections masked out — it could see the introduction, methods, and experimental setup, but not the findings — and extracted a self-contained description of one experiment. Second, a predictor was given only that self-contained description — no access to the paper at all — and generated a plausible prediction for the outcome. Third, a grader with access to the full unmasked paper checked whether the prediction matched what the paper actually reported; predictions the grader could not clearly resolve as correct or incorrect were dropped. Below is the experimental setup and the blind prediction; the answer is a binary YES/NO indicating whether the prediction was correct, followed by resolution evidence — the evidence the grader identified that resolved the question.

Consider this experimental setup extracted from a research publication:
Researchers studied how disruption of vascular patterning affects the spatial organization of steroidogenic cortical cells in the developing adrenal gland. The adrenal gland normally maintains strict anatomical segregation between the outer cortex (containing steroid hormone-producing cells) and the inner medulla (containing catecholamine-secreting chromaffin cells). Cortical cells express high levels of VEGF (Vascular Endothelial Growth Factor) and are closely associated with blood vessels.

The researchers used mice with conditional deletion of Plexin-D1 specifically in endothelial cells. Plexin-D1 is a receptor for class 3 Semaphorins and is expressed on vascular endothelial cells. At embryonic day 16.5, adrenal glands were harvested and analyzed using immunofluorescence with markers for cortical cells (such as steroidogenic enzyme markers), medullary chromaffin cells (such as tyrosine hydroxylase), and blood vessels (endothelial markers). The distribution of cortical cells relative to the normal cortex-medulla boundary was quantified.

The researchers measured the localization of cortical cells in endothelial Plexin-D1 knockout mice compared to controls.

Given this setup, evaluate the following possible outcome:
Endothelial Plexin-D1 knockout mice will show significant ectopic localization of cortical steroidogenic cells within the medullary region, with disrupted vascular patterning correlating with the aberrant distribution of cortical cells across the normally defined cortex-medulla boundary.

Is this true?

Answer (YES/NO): YES